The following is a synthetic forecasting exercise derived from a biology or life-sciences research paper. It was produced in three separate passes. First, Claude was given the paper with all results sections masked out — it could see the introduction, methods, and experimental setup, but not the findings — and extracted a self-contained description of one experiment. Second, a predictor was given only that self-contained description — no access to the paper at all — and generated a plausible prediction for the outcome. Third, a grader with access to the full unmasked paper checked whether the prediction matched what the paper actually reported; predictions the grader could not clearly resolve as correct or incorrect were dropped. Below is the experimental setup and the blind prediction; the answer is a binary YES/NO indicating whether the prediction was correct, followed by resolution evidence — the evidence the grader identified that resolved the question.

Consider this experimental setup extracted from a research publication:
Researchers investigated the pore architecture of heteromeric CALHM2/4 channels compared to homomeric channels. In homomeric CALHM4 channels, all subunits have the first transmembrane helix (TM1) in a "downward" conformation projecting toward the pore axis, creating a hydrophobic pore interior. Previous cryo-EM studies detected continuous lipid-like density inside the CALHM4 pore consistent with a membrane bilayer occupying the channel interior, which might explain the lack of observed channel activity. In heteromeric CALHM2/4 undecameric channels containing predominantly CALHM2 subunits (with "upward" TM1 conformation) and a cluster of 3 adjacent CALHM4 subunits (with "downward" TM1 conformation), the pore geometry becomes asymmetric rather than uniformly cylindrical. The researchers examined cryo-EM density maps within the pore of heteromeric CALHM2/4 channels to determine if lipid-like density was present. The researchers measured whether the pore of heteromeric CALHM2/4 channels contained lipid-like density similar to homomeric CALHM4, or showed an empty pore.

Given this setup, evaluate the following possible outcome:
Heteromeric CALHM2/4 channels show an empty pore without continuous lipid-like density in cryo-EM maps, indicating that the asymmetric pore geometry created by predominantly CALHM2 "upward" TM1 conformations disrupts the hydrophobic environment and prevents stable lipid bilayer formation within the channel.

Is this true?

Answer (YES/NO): NO